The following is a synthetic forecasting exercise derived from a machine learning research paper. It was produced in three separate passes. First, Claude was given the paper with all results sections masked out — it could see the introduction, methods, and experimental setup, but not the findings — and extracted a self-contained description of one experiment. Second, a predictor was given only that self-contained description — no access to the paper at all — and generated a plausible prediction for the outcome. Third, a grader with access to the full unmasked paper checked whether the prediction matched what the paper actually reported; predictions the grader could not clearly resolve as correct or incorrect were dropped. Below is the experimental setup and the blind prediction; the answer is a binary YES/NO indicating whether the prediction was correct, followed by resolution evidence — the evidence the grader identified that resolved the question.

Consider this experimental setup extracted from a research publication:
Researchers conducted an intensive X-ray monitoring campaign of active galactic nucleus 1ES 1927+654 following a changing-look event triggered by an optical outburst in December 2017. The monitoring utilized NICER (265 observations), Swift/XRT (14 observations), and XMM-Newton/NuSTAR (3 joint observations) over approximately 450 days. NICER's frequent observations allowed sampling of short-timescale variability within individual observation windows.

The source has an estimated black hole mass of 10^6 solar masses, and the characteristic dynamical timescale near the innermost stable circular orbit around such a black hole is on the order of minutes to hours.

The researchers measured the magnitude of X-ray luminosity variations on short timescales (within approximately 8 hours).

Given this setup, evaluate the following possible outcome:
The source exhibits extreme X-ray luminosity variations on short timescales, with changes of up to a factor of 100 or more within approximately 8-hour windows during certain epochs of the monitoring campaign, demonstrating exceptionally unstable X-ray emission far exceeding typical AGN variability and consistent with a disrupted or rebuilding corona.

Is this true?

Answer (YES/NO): YES